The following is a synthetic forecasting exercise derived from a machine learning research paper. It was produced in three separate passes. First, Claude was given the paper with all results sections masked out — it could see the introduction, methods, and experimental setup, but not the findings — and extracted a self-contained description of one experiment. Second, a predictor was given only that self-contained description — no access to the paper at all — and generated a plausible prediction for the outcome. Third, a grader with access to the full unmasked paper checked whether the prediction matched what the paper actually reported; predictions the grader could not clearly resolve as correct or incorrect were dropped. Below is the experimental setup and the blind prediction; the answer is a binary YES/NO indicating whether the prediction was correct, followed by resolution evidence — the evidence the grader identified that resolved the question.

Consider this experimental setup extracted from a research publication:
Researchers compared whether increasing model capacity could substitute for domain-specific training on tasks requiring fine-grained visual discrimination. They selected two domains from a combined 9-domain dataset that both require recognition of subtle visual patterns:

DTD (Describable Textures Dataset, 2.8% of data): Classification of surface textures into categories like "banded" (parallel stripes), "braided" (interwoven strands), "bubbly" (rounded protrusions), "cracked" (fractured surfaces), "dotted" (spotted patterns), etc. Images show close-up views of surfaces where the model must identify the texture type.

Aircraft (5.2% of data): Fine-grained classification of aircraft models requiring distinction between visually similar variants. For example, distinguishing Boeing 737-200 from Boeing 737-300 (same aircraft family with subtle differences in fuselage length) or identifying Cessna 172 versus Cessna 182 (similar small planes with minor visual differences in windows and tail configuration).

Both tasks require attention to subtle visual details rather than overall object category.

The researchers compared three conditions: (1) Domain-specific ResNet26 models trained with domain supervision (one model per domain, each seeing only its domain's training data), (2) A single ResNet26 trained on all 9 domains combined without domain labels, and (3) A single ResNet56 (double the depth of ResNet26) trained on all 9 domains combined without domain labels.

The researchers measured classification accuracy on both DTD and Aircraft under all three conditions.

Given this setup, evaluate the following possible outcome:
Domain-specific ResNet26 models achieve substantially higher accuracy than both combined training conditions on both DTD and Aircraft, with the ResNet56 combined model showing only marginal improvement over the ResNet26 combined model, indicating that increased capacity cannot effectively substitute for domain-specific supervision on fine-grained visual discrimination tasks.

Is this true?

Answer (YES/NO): YES